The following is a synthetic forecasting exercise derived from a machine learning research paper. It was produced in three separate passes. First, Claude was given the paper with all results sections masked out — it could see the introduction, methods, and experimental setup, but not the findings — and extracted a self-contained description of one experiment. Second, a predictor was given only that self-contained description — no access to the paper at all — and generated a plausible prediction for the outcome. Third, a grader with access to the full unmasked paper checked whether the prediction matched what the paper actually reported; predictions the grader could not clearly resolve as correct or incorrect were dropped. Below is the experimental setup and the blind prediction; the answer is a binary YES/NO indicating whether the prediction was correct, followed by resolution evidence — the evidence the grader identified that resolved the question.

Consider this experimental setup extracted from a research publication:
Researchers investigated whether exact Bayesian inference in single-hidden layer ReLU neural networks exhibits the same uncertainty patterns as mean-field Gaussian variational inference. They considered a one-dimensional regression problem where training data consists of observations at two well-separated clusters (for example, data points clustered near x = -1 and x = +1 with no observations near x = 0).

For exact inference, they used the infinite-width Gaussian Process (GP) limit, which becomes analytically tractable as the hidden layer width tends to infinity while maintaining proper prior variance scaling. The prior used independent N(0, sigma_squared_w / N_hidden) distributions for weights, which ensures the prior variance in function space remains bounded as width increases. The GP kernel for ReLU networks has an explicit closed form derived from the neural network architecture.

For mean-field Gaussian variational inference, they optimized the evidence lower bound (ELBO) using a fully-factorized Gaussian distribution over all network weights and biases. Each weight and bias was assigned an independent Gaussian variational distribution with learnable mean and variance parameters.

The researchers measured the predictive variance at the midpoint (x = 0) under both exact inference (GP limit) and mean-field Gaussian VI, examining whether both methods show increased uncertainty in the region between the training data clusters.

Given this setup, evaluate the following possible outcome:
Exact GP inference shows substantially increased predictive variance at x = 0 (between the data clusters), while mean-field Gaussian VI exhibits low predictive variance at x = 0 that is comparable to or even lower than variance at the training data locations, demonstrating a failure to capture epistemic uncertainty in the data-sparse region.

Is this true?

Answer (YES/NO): YES